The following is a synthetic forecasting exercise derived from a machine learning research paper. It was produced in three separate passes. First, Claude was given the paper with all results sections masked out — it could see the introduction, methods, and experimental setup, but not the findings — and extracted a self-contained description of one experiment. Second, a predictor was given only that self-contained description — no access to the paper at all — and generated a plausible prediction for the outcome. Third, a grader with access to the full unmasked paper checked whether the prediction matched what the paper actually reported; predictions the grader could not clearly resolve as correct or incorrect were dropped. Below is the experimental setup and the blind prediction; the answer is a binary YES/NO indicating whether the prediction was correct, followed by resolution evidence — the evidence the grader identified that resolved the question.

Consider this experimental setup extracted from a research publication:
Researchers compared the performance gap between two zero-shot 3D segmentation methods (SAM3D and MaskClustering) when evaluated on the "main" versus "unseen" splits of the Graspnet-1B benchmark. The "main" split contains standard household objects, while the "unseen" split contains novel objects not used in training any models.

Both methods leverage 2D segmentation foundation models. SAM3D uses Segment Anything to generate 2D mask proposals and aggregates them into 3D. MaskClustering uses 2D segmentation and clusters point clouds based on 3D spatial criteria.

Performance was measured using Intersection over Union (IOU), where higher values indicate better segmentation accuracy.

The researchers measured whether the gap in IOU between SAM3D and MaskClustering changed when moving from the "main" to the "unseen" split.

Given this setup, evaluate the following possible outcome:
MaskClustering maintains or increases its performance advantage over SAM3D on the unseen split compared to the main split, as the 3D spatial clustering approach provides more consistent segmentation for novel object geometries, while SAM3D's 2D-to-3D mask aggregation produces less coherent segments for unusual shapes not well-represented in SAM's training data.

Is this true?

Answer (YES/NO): NO